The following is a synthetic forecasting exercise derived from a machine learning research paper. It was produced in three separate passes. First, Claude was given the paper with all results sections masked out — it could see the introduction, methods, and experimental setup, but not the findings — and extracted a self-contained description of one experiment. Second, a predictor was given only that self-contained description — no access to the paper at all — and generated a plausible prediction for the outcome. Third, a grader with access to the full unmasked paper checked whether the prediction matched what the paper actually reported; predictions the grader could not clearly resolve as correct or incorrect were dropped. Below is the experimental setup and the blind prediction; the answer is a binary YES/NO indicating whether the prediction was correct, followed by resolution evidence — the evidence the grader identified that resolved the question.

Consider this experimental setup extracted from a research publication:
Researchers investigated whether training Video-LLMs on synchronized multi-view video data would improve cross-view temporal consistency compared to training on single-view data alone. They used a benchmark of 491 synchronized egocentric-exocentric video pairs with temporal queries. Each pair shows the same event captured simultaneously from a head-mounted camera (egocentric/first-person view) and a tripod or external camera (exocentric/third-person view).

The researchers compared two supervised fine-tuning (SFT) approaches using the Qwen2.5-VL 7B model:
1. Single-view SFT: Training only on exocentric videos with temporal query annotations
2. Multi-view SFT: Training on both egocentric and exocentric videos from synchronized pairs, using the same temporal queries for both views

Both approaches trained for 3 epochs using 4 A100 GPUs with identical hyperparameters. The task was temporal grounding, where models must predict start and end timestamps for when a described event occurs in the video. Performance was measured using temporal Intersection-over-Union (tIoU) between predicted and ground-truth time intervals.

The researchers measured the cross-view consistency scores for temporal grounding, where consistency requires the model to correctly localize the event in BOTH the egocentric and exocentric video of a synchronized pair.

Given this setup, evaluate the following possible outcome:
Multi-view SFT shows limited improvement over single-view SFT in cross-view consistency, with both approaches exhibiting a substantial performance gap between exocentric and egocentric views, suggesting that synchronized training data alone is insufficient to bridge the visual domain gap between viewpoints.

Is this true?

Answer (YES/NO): NO